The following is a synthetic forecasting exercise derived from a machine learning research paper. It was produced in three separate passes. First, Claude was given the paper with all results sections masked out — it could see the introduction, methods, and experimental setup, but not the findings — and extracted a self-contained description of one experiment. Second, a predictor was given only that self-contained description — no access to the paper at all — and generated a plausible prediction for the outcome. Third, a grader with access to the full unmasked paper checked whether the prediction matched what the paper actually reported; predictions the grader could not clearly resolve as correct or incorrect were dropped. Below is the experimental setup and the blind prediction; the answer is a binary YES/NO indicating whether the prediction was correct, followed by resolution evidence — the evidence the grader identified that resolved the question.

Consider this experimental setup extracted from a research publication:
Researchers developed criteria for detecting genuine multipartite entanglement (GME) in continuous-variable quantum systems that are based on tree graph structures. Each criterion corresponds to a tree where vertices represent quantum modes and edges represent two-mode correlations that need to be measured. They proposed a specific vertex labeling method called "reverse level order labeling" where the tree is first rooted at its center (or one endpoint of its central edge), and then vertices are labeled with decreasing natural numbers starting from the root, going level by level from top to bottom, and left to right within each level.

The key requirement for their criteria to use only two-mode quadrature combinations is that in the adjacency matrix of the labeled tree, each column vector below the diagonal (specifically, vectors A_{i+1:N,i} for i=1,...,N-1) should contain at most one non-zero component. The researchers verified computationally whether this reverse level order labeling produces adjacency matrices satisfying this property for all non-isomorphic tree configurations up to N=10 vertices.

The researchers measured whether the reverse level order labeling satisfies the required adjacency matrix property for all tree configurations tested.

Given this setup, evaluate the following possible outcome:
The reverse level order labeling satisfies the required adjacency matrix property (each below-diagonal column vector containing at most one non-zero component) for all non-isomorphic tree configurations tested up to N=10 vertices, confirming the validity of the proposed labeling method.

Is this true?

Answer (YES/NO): YES